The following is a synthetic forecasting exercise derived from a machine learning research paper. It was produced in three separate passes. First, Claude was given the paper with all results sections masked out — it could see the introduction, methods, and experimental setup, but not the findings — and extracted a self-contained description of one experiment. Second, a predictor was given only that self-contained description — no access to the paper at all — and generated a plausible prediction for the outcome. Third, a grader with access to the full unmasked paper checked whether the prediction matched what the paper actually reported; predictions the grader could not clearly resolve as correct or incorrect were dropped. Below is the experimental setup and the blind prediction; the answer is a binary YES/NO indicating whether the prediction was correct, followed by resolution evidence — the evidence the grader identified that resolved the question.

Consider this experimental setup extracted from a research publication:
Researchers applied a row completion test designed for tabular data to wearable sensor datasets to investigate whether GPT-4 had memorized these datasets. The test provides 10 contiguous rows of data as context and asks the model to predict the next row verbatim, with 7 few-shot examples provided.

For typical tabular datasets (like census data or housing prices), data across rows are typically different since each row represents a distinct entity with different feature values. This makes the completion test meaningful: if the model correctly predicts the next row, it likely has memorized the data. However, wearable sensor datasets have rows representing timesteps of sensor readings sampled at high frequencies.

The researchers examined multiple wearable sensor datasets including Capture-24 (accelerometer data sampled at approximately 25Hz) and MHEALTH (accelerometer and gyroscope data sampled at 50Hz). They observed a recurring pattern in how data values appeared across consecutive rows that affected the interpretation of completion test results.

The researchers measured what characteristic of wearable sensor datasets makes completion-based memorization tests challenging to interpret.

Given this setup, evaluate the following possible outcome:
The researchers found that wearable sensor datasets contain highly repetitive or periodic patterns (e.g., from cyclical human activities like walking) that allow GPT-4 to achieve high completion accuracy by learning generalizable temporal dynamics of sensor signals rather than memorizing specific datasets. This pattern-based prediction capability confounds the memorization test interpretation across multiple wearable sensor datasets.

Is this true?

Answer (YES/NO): NO